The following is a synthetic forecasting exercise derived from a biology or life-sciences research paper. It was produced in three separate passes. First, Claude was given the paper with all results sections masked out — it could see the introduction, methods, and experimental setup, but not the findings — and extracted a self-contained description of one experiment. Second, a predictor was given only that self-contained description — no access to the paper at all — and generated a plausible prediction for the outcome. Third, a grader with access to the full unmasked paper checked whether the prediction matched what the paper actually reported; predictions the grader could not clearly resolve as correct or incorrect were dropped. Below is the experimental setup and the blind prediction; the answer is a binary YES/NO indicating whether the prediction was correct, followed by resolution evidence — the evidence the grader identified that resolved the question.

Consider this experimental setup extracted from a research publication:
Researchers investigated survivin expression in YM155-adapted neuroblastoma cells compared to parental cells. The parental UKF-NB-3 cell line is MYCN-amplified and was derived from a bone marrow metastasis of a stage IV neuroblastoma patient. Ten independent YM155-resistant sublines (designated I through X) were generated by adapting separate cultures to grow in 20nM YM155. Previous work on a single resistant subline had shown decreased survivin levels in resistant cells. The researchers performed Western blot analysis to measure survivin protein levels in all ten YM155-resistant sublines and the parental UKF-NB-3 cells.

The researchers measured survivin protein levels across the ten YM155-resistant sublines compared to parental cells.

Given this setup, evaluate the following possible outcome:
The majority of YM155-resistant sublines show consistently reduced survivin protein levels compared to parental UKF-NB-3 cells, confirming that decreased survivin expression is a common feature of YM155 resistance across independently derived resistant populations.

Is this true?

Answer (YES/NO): NO